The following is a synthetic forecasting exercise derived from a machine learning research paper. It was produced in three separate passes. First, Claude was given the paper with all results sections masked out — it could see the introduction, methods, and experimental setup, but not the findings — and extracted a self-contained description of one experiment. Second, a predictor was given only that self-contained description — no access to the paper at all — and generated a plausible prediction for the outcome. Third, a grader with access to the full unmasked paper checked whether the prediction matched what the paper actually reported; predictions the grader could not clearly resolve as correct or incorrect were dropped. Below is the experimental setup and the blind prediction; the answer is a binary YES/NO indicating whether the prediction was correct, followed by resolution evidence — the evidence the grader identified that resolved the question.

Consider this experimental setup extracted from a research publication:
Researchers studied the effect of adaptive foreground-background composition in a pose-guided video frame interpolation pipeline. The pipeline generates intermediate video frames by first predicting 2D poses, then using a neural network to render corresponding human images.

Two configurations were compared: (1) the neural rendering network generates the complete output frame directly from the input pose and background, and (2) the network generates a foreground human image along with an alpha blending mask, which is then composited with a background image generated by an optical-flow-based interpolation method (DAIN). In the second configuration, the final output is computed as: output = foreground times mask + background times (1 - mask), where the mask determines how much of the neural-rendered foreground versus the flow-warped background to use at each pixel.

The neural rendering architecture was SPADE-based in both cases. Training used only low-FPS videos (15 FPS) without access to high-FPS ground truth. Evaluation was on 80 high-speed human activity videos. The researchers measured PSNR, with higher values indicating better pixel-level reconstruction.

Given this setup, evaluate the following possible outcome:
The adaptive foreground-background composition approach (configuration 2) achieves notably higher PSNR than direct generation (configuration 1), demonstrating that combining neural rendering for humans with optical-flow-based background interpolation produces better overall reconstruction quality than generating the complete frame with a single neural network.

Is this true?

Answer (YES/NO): YES